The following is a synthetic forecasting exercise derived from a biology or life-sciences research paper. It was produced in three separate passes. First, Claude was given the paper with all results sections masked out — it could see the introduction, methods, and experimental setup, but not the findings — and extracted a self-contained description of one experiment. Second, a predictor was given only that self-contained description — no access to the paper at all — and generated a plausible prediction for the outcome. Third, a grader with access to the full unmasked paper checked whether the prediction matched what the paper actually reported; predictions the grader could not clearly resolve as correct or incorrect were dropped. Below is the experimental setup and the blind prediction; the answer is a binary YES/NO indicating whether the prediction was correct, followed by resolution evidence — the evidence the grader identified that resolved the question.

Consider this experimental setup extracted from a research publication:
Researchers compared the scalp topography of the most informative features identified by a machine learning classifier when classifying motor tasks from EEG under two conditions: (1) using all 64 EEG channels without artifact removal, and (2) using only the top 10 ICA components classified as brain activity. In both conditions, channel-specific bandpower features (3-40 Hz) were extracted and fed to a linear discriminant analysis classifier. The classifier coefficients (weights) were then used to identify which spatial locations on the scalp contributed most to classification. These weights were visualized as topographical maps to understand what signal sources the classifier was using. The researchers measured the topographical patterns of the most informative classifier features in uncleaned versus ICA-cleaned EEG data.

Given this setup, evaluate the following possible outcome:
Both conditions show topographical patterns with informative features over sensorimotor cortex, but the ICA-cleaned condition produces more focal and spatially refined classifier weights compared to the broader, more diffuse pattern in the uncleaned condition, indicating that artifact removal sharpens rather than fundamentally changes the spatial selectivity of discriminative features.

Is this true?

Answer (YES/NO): NO